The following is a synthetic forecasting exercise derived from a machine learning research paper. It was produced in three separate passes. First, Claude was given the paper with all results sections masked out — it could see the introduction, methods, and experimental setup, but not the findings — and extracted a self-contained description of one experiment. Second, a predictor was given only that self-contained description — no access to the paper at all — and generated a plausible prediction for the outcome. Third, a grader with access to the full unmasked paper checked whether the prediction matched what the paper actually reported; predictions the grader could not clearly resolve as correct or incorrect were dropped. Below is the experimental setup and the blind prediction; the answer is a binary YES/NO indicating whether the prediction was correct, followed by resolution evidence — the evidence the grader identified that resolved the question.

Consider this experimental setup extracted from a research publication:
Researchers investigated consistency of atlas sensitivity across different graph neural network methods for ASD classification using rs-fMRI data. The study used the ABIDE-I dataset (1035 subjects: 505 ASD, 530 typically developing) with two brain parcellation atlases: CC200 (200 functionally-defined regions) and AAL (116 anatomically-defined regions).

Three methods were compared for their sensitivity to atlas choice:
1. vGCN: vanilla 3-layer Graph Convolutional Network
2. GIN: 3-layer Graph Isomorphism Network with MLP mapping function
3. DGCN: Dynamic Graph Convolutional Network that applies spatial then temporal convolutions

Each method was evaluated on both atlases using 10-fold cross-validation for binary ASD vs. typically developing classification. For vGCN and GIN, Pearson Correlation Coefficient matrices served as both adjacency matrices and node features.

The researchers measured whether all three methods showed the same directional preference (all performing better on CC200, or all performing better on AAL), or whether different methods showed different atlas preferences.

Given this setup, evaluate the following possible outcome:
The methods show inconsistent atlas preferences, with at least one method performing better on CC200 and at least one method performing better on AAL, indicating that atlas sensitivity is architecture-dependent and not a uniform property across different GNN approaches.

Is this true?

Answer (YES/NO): NO